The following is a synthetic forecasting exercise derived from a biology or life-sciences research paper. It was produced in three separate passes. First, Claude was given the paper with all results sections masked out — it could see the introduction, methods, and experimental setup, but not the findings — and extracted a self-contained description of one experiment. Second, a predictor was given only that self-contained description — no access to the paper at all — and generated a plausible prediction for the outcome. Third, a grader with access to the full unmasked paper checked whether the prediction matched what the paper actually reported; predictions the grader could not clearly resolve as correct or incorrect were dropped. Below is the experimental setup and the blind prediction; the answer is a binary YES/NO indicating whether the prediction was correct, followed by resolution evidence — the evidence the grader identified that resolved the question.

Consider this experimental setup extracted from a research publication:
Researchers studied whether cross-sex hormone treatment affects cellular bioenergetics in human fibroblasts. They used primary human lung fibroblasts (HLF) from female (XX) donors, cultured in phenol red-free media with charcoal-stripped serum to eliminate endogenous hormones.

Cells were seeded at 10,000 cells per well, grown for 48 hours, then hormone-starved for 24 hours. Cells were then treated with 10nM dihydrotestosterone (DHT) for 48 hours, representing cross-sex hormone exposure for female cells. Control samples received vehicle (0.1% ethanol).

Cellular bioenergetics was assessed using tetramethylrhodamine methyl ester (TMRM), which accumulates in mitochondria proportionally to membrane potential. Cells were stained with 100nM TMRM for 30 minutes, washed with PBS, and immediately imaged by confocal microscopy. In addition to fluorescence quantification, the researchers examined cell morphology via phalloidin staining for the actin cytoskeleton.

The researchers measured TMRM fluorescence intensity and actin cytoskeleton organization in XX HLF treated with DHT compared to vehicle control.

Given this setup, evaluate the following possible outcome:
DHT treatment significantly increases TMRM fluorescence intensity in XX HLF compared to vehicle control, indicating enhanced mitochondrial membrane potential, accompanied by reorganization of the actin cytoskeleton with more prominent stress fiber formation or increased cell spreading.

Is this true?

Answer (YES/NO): NO